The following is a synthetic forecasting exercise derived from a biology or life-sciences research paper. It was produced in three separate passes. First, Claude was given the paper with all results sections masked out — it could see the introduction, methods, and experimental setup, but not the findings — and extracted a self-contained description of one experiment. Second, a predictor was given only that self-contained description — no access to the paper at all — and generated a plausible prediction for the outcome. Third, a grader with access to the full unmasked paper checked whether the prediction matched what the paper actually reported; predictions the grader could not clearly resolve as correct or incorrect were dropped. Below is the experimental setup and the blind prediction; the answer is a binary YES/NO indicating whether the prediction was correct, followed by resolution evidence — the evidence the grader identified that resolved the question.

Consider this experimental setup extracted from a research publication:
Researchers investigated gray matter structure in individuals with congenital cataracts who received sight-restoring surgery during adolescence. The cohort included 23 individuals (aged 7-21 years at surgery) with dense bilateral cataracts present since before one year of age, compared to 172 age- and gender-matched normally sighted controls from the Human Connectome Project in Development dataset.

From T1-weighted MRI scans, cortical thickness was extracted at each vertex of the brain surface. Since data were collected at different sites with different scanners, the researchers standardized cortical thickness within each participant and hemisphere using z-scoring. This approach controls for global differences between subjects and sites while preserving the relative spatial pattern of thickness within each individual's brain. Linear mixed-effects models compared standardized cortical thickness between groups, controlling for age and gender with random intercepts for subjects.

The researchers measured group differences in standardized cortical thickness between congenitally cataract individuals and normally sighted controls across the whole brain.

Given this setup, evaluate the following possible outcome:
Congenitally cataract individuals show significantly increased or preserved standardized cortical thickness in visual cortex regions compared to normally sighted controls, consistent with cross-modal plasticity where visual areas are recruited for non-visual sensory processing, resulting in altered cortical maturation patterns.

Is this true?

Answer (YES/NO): NO